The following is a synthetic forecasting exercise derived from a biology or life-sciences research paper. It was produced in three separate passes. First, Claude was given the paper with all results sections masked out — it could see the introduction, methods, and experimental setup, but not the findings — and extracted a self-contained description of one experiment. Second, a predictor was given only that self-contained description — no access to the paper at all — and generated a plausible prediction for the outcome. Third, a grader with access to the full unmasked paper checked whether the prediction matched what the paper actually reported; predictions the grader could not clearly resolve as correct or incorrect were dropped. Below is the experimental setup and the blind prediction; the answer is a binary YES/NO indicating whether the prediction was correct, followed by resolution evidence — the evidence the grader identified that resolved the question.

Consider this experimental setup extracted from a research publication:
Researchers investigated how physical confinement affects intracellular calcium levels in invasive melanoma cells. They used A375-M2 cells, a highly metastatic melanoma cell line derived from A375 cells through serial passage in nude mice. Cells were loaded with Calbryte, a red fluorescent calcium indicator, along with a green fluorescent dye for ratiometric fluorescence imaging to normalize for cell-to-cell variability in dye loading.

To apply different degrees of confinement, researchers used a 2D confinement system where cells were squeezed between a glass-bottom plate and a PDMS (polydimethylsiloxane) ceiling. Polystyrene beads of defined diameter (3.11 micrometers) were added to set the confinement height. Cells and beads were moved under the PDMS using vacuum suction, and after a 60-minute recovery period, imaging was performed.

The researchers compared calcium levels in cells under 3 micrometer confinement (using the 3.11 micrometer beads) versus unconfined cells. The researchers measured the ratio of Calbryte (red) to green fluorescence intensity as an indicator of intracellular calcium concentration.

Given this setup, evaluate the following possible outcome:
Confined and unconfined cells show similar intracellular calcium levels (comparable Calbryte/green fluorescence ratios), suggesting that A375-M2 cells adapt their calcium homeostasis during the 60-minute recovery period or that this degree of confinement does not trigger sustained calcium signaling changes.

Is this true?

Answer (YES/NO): NO